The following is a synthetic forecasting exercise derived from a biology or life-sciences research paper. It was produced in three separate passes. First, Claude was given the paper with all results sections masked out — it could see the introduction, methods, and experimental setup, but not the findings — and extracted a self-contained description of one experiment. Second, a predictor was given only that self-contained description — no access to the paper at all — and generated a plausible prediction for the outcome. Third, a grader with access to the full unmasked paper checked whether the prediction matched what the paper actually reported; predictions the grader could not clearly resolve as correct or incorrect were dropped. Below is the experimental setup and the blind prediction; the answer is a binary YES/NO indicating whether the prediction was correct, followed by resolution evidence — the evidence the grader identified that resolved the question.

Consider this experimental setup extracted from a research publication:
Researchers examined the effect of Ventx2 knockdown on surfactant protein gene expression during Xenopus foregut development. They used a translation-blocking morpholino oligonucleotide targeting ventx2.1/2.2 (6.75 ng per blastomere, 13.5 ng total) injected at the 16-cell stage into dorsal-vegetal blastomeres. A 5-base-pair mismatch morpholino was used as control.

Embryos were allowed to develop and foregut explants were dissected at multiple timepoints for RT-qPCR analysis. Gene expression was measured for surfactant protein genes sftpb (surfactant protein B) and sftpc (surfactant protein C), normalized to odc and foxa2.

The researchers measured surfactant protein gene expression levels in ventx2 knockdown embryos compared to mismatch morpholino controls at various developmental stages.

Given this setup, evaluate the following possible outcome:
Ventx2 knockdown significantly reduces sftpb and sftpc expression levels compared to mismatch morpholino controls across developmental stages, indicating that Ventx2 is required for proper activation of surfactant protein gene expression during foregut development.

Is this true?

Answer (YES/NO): NO